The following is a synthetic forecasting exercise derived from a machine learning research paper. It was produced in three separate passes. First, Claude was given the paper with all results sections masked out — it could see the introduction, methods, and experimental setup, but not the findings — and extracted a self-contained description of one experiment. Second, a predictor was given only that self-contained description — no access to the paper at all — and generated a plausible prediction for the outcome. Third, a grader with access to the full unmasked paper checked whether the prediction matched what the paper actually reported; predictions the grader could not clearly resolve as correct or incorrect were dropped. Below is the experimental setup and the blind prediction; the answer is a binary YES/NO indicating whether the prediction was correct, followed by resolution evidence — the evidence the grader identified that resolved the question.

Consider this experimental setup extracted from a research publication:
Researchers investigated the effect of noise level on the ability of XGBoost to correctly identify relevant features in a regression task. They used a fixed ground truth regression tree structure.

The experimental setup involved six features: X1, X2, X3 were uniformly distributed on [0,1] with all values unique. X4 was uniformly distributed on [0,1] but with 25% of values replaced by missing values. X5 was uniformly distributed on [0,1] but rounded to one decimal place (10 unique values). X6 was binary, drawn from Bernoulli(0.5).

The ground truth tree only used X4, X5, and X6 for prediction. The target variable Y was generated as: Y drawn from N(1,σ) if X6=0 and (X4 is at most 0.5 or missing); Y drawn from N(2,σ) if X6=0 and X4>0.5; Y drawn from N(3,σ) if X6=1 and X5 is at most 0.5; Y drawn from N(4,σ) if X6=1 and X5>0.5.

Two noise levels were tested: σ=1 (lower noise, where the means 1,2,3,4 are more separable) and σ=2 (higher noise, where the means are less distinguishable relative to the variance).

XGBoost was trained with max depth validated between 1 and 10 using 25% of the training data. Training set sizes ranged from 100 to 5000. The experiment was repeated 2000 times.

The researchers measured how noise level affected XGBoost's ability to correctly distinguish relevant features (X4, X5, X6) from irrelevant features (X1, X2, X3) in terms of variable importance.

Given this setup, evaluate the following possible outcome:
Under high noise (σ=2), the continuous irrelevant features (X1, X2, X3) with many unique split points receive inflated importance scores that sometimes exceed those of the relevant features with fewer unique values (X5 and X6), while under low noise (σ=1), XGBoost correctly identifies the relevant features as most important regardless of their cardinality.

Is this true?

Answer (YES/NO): NO